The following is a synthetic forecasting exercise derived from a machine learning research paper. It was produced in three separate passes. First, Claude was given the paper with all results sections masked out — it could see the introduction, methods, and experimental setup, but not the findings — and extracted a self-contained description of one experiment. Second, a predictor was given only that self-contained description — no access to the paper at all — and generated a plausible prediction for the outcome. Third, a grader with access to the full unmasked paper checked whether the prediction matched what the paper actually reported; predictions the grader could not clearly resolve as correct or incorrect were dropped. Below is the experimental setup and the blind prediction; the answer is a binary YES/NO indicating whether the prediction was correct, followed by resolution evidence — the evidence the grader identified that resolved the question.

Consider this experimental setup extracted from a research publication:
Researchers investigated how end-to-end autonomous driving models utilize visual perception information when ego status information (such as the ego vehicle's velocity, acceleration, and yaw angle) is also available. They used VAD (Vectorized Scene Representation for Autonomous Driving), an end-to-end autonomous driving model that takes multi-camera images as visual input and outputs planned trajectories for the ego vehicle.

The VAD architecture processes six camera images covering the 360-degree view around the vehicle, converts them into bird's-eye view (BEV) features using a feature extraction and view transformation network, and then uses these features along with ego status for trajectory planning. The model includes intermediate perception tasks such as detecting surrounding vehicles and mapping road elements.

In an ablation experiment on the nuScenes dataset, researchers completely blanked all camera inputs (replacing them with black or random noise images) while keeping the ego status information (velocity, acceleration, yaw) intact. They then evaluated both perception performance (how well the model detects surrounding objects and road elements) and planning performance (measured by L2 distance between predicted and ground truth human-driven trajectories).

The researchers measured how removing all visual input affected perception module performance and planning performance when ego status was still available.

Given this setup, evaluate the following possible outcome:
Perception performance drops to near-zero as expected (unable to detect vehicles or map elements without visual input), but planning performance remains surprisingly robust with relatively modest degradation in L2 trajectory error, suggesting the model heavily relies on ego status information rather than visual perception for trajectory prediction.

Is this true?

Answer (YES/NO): YES